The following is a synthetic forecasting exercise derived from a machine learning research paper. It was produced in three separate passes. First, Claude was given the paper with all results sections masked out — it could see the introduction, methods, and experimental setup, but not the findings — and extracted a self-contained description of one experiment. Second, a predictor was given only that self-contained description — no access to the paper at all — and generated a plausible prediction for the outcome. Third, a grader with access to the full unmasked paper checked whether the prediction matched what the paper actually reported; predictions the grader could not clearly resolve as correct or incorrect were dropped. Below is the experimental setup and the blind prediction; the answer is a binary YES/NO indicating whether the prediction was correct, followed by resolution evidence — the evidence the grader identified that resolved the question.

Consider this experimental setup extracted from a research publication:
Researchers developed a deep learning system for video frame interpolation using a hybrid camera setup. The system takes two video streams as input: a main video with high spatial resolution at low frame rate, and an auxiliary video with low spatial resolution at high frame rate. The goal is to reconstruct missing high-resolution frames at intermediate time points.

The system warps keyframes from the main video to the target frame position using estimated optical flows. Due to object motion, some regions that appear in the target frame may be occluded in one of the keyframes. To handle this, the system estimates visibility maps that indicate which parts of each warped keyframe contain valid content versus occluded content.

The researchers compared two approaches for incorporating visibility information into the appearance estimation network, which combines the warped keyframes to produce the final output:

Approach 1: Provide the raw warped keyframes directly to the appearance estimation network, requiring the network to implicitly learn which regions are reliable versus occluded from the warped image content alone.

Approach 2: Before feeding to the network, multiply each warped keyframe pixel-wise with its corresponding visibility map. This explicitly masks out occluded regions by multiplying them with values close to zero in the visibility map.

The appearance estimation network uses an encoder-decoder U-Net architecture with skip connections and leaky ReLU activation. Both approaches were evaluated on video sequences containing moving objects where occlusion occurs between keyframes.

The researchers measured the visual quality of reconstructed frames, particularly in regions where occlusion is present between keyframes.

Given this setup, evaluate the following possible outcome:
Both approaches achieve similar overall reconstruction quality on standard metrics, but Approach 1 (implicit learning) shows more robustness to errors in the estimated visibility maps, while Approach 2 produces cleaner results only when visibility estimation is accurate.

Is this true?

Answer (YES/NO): NO